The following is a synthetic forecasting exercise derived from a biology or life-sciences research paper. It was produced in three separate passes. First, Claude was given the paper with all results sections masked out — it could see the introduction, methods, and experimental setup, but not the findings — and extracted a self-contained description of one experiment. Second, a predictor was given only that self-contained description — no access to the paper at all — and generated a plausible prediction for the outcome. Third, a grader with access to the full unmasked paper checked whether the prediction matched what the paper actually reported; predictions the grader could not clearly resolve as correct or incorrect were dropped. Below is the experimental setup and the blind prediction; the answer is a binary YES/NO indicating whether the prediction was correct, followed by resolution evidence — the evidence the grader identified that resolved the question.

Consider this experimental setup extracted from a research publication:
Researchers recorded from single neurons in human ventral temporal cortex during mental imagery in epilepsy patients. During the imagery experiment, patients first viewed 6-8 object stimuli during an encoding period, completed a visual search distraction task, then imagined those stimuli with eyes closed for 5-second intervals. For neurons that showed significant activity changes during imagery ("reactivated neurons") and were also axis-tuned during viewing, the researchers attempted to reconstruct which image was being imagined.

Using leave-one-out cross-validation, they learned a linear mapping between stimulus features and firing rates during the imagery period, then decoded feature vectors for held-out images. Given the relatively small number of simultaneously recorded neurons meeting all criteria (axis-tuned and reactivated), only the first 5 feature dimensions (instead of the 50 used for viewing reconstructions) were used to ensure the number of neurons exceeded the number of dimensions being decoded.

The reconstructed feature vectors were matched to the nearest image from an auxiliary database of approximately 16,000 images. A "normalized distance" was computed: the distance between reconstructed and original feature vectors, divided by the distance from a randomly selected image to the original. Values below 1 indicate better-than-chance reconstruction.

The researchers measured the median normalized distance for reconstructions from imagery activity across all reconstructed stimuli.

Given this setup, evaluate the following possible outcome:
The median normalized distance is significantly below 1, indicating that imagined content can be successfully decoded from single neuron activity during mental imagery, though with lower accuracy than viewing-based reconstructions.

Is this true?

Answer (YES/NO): YES